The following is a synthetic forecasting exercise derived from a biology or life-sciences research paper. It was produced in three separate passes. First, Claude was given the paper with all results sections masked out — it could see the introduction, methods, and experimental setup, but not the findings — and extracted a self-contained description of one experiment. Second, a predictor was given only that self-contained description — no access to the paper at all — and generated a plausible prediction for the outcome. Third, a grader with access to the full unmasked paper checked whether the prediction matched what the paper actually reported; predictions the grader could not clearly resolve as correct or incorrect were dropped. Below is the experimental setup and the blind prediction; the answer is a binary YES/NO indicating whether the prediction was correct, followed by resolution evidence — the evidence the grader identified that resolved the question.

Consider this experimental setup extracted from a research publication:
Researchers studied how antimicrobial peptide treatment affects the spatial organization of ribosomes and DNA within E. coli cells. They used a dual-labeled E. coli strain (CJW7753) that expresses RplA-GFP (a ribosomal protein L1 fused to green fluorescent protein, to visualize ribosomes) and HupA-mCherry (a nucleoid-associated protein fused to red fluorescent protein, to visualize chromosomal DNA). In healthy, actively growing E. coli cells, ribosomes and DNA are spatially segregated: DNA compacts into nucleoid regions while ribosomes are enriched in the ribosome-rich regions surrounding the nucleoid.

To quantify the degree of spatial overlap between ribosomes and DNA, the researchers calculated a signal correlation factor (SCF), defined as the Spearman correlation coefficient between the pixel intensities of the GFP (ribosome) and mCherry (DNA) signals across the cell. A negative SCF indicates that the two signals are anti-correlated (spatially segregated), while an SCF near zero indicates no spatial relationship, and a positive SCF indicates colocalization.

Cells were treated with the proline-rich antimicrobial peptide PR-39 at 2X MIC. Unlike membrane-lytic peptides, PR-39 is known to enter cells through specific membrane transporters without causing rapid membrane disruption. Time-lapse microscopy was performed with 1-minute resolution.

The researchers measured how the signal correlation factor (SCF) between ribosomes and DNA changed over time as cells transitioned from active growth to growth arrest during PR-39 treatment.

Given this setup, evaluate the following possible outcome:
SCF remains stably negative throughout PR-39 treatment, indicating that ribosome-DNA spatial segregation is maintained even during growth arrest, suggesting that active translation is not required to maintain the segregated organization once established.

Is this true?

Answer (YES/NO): NO